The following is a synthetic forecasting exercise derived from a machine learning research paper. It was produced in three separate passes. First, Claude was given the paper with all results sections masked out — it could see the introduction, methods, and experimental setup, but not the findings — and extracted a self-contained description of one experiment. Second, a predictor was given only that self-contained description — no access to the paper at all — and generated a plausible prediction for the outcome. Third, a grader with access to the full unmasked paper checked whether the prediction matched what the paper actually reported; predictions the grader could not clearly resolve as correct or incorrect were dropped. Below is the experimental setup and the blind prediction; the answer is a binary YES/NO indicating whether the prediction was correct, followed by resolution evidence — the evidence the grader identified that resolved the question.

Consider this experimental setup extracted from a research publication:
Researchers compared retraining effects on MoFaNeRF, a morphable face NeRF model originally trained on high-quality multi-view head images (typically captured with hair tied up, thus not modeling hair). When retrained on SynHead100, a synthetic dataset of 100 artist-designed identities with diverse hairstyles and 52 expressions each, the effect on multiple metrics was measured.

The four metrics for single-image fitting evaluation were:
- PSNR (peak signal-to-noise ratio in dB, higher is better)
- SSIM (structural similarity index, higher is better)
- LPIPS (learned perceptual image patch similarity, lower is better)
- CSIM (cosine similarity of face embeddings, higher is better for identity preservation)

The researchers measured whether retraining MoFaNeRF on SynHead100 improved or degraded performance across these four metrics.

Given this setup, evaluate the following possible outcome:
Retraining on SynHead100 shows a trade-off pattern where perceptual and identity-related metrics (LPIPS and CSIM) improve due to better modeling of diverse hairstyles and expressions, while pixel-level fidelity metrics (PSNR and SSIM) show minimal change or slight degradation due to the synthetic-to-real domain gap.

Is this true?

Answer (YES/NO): NO